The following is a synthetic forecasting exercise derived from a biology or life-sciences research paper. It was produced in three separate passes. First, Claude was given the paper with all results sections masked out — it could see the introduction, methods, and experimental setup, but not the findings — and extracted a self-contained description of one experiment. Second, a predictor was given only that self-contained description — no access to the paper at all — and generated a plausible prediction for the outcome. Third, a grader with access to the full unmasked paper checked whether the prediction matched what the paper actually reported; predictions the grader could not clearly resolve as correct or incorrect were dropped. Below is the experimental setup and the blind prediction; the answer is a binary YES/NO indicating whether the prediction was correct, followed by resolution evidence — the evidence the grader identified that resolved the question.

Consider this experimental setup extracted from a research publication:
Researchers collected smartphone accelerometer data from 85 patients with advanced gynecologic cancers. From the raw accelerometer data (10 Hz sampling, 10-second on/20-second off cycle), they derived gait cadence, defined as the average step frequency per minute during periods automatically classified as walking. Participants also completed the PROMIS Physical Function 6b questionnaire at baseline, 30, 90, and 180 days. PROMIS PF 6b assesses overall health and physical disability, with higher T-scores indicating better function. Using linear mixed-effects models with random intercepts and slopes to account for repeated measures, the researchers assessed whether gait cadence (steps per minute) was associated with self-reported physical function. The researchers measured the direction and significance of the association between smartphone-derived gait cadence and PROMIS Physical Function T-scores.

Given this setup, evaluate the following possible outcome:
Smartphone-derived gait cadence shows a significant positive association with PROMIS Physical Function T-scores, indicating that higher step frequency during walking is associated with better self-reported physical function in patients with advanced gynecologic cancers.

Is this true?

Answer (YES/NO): YES